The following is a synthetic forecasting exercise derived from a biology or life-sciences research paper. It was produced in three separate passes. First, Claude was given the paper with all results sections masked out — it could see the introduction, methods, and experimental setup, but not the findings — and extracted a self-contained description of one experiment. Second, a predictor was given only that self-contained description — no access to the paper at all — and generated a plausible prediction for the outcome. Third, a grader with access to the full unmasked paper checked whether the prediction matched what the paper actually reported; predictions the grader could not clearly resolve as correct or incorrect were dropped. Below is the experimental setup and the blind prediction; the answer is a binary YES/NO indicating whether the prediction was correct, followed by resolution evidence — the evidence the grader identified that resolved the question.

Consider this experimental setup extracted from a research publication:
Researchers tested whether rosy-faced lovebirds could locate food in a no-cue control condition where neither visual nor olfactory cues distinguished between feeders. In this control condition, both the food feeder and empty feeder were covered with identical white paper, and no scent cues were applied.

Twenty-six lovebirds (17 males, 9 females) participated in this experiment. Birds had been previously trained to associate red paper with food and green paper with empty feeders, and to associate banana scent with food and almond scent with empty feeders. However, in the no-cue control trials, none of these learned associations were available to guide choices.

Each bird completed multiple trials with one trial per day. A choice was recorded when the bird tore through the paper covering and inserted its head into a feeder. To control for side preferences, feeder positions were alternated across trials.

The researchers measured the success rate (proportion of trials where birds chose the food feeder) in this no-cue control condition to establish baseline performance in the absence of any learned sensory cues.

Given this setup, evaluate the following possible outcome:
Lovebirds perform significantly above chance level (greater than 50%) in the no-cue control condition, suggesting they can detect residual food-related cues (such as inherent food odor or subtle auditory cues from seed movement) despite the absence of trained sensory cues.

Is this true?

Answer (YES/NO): NO